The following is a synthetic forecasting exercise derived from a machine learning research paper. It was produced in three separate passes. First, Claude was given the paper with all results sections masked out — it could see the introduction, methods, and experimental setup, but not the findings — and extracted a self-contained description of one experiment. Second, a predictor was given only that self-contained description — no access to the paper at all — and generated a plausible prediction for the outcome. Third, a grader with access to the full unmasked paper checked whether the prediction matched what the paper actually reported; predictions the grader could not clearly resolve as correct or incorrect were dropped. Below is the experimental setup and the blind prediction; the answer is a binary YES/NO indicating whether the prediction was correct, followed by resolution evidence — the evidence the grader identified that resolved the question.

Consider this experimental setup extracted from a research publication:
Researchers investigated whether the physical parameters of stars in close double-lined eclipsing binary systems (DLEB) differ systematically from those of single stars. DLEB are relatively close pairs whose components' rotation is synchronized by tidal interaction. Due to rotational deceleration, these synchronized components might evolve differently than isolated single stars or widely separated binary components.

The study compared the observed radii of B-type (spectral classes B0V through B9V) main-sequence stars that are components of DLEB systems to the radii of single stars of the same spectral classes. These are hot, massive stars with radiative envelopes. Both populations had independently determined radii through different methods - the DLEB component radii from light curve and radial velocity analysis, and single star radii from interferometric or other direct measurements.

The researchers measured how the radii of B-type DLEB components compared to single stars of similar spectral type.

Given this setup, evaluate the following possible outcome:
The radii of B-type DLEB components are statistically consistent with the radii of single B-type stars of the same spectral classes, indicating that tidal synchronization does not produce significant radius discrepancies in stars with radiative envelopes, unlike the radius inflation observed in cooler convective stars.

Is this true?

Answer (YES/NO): NO